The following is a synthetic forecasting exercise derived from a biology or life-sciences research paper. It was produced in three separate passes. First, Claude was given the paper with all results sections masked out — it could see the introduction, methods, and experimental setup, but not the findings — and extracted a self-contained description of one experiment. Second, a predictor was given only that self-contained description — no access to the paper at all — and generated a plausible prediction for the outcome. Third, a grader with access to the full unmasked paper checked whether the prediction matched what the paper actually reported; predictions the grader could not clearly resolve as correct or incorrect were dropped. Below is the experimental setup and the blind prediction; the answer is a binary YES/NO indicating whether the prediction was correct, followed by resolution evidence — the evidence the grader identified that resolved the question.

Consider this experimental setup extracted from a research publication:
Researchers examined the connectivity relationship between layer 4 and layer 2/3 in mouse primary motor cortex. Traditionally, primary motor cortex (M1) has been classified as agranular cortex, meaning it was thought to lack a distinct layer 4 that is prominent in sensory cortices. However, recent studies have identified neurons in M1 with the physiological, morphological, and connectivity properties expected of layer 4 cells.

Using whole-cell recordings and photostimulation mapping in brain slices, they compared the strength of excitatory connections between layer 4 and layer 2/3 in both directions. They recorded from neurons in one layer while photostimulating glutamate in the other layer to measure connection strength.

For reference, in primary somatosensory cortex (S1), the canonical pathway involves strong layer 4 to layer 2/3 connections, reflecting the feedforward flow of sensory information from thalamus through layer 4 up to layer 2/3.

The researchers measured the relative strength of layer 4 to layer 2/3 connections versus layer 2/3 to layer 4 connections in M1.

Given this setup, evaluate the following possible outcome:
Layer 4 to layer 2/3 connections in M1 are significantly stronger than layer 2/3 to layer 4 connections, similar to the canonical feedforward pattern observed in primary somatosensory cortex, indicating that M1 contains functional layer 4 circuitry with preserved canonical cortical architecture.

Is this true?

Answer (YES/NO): YES